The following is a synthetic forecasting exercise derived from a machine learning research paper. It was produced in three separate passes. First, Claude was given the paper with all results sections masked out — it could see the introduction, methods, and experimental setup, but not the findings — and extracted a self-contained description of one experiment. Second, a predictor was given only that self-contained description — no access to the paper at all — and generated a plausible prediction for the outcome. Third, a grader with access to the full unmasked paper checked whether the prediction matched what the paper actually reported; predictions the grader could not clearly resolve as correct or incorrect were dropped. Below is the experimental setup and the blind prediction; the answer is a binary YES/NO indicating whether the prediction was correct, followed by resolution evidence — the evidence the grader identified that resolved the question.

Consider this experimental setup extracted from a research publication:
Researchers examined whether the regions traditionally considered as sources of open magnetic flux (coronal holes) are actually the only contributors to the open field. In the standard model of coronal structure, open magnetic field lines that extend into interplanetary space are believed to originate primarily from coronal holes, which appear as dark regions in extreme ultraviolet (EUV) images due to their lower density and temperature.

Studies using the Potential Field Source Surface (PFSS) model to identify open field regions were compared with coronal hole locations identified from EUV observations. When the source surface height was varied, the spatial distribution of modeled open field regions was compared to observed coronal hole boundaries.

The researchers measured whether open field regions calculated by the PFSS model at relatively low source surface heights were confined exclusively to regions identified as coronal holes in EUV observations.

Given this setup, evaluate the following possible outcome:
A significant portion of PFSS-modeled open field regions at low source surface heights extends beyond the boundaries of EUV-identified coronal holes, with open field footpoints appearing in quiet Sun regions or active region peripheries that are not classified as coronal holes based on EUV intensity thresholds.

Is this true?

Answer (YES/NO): YES